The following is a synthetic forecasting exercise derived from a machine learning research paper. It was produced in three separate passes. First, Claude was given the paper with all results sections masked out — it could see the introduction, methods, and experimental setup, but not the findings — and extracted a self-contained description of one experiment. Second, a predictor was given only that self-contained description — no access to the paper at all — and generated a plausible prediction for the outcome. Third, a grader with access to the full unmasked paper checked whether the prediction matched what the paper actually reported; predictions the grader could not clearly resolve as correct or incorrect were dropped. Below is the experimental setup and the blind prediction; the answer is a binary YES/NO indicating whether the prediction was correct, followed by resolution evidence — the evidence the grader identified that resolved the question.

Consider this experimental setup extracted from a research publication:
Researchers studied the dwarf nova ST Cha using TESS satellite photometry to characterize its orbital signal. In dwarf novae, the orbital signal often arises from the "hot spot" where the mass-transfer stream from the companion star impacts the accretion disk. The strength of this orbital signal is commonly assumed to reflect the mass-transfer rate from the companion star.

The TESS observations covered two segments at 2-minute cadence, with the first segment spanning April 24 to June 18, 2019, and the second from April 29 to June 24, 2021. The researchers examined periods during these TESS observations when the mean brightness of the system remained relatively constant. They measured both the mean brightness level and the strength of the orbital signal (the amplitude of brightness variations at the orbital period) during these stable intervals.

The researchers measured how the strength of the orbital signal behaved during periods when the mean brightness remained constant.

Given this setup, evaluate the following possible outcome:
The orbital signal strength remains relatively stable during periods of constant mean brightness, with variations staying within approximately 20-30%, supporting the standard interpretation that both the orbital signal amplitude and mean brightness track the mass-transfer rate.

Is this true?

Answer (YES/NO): NO